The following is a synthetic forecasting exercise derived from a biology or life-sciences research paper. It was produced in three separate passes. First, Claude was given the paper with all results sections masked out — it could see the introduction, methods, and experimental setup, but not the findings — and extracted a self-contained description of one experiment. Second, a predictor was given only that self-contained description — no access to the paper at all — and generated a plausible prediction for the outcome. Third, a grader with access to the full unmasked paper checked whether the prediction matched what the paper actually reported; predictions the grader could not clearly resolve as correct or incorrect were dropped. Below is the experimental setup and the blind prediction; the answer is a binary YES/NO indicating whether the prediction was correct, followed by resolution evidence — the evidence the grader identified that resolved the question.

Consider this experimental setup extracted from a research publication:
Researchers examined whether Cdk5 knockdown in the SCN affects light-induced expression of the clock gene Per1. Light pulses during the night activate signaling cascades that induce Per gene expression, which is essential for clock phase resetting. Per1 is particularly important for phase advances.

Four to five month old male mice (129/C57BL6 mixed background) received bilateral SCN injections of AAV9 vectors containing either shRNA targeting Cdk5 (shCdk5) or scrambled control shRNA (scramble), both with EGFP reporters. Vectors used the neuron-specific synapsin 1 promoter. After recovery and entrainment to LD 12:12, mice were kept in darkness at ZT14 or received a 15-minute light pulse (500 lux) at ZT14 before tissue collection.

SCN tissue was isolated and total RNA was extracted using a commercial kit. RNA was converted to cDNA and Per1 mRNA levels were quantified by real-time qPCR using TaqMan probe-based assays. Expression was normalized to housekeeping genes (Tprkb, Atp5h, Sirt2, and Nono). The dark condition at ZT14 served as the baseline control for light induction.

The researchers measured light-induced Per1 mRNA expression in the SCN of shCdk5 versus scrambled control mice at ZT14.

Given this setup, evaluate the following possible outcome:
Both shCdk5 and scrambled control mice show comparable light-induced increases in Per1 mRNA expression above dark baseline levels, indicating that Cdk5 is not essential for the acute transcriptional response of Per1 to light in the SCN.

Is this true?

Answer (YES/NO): NO